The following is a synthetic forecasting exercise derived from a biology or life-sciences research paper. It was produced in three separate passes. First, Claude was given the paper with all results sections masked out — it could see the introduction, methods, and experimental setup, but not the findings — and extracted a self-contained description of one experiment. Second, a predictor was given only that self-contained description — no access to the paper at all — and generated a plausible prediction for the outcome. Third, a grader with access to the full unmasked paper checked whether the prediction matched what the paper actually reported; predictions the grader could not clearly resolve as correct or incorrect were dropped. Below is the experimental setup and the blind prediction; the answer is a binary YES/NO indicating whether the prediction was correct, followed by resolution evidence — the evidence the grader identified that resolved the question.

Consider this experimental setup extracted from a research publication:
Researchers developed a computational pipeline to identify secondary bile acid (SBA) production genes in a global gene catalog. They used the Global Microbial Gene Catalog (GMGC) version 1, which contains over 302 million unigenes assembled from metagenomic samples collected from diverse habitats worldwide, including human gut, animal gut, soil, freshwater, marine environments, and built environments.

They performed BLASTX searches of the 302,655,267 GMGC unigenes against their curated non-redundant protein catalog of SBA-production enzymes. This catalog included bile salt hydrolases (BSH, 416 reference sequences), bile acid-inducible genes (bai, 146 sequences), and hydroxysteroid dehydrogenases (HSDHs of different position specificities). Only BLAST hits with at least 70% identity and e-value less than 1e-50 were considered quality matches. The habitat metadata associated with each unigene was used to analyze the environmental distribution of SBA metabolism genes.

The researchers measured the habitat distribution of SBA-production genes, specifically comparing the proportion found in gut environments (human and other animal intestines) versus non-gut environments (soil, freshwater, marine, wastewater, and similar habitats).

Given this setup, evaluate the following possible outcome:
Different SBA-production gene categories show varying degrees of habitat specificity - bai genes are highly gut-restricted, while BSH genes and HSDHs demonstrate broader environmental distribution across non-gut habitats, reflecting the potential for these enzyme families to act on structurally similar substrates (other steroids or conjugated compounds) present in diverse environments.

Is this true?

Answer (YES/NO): NO